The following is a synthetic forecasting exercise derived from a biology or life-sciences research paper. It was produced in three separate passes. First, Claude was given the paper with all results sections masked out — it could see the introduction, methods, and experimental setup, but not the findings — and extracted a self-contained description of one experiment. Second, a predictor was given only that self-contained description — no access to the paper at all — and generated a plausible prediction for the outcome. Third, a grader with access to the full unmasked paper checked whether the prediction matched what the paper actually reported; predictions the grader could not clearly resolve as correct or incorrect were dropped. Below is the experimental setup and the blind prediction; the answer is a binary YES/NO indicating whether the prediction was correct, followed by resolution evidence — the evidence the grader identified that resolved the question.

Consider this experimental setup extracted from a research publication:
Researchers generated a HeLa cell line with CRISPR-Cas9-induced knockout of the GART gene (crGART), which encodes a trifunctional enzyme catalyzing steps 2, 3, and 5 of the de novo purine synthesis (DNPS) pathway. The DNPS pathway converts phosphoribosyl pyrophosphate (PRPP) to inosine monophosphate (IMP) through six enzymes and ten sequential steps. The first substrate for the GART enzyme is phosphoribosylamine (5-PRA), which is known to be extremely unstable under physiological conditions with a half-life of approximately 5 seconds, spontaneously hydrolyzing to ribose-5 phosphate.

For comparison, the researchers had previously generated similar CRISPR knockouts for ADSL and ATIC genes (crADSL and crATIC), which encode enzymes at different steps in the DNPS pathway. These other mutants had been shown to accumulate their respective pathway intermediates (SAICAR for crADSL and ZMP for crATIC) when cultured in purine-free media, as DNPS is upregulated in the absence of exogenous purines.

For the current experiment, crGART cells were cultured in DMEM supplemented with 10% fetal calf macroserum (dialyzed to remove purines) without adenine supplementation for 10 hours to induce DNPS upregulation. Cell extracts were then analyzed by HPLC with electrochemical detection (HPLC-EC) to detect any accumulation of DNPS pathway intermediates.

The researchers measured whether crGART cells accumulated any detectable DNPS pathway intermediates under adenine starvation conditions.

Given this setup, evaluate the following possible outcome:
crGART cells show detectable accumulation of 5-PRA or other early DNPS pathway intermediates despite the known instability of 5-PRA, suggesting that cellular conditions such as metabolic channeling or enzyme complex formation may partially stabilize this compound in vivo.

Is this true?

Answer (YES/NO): NO